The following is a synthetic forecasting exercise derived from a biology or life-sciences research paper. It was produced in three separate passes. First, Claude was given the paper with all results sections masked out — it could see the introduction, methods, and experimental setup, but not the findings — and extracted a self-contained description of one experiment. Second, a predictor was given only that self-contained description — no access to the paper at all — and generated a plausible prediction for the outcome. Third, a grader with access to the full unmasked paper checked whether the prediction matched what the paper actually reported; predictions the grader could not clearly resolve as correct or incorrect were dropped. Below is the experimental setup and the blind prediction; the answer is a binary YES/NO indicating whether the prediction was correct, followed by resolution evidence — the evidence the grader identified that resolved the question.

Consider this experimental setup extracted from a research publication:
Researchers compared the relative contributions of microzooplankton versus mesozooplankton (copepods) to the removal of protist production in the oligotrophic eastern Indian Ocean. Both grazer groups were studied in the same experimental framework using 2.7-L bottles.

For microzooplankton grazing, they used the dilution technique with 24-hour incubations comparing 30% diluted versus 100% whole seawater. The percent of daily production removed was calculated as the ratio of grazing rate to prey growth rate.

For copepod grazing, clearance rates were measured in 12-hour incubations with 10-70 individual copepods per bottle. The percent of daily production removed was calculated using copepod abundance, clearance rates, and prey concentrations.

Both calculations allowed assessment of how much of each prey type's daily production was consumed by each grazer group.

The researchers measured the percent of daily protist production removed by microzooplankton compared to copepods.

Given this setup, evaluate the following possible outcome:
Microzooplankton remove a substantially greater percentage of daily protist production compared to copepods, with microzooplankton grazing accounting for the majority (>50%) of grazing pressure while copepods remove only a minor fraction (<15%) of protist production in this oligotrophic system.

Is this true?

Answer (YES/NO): YES